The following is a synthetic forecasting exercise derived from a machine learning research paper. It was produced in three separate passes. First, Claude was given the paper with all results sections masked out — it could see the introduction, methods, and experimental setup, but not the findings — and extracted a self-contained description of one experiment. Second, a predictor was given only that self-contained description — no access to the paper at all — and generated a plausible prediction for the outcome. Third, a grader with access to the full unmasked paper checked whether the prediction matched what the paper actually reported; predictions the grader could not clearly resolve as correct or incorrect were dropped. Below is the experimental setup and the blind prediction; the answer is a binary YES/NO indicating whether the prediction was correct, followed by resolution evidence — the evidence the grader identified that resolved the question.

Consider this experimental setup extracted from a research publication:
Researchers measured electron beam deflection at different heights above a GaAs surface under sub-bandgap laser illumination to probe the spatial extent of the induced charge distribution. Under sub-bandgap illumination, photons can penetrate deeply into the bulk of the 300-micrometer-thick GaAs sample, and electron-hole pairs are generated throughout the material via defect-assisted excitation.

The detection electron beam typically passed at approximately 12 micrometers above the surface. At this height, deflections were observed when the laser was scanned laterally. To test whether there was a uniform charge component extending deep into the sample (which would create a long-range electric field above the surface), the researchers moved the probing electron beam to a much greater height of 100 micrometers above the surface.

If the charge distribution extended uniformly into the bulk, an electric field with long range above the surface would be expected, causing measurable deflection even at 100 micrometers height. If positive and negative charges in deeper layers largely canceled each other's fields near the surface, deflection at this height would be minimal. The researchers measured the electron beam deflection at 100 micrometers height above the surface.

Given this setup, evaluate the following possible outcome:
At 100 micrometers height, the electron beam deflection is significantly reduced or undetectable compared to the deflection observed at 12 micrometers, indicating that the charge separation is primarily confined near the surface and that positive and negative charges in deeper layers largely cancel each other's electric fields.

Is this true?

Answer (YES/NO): YES